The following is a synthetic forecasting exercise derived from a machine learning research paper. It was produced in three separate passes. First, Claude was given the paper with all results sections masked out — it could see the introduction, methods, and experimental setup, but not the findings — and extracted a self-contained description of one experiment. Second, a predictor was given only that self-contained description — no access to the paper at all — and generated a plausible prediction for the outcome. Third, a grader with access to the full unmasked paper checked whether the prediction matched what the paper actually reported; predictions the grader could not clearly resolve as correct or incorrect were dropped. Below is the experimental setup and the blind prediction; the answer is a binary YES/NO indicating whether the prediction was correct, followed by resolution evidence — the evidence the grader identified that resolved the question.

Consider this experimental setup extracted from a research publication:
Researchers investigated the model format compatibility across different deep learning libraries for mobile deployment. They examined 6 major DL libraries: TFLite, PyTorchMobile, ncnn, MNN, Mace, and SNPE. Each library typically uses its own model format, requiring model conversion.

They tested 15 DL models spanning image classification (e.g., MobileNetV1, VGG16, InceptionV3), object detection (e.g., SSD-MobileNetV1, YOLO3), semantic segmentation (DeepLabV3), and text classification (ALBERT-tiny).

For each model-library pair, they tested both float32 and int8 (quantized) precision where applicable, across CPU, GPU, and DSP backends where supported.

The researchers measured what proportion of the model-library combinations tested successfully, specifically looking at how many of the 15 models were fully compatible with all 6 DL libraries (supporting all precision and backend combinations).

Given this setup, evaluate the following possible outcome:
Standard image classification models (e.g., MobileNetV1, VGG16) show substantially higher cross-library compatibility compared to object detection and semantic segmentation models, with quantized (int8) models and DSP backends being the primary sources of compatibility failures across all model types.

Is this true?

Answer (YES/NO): NO